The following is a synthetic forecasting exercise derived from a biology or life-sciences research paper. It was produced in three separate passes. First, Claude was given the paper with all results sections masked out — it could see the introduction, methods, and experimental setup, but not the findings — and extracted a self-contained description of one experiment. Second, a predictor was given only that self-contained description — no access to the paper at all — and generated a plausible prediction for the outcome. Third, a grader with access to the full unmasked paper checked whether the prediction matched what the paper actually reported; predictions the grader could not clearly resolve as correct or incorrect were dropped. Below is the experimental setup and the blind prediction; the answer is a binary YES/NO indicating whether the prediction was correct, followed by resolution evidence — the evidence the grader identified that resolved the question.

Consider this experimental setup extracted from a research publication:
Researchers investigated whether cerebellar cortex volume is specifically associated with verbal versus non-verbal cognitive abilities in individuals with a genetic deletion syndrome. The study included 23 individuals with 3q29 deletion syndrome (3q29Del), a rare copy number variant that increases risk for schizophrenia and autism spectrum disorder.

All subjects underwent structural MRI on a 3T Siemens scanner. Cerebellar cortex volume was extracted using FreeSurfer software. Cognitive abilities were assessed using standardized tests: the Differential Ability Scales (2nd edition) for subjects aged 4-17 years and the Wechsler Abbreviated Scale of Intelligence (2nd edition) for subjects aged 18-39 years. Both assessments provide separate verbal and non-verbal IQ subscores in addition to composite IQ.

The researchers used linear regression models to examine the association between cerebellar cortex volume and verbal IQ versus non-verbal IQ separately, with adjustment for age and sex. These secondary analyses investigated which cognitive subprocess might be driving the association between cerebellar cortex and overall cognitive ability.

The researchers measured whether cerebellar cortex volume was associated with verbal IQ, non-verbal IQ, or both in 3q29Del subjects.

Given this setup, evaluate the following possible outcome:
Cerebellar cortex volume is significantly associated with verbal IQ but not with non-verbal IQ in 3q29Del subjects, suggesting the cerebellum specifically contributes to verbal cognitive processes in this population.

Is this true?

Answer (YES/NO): NO